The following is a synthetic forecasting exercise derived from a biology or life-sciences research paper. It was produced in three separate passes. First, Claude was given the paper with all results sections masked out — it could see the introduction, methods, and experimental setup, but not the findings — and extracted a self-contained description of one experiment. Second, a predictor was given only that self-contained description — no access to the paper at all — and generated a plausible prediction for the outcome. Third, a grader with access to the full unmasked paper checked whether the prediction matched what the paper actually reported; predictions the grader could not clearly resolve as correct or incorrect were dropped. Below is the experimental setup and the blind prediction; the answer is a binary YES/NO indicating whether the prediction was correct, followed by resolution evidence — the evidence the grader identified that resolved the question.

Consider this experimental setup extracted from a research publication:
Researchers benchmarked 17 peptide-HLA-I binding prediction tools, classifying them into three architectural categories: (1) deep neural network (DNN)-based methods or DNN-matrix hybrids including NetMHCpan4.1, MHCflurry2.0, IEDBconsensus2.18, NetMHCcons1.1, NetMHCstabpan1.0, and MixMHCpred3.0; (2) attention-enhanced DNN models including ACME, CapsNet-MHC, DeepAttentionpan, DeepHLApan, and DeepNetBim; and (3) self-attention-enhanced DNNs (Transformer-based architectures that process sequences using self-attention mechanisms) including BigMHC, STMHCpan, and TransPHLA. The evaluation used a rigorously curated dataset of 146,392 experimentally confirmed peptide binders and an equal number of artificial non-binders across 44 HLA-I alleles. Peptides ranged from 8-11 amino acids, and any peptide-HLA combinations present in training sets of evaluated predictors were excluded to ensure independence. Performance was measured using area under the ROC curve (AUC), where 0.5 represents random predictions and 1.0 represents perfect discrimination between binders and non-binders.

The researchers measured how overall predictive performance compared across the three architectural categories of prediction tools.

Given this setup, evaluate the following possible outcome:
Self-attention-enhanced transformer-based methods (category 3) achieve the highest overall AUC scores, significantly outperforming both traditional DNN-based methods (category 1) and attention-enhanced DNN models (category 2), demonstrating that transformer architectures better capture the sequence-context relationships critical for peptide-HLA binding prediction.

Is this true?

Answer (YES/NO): YES